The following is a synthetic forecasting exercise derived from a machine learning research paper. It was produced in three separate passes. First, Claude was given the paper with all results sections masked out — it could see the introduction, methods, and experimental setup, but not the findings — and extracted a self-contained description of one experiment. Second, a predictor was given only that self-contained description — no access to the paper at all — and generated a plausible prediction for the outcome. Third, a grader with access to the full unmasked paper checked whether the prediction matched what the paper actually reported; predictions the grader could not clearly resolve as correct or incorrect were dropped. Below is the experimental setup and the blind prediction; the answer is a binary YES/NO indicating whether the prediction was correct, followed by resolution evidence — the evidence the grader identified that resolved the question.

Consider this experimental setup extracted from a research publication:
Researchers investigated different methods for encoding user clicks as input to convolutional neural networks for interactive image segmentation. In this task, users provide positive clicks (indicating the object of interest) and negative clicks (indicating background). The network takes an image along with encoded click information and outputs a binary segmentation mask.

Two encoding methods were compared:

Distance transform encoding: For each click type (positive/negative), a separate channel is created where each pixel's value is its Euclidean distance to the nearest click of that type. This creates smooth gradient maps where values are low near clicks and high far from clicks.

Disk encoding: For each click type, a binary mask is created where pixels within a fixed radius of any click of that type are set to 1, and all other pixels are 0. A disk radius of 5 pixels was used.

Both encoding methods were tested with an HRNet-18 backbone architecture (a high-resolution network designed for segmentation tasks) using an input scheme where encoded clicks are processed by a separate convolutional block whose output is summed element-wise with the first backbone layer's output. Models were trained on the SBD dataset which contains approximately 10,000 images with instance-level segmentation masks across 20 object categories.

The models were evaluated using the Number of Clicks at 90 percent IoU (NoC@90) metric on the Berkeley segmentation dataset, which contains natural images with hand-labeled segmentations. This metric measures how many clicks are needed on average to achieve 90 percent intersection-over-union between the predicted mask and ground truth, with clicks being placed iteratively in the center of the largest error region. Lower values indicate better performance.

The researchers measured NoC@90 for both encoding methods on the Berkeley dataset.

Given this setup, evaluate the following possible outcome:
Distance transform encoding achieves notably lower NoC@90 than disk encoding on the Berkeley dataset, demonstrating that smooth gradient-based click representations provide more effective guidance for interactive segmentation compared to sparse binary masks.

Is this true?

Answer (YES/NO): NO